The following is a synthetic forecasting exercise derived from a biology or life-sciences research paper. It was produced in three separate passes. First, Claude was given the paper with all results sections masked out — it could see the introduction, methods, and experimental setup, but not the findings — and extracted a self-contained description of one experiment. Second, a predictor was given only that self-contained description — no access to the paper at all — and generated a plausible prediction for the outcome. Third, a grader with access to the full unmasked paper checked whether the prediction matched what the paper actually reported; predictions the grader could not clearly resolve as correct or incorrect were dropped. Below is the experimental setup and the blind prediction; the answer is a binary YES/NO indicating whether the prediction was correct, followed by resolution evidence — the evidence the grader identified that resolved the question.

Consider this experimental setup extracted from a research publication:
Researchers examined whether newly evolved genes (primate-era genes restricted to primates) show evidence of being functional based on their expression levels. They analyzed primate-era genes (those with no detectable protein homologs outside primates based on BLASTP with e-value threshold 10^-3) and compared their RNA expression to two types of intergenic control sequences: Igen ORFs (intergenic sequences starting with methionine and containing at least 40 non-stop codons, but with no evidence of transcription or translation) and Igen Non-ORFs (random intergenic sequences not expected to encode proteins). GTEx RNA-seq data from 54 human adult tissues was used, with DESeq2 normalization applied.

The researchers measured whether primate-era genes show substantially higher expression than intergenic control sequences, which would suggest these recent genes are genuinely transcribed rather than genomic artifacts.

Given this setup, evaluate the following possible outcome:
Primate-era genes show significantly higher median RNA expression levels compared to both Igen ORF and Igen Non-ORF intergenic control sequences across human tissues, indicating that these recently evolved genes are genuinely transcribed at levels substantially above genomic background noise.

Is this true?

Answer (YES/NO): YES